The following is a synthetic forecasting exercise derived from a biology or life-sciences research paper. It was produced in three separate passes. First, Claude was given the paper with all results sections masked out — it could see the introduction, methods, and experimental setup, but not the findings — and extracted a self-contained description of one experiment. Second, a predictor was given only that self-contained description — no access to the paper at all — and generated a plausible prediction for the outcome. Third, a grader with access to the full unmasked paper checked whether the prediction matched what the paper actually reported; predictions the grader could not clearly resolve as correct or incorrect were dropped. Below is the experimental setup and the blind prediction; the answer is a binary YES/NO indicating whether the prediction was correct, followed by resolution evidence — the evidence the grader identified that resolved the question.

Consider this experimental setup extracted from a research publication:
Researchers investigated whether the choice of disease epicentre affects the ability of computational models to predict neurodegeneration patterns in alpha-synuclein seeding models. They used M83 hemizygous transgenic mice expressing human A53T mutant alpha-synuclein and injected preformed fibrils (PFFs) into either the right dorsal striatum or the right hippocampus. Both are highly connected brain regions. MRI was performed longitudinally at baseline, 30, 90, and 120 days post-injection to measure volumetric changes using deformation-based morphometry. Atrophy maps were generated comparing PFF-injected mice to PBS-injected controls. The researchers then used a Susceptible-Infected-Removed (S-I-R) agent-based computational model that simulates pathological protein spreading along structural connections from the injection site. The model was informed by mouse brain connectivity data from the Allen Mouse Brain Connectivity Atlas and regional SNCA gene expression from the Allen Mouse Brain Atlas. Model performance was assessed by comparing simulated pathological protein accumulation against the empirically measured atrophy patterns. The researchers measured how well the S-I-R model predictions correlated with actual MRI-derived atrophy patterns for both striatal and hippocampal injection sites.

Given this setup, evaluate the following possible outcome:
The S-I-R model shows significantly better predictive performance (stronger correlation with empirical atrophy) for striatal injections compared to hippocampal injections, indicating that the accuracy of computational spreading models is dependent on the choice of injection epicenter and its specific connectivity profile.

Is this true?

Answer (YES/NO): YES